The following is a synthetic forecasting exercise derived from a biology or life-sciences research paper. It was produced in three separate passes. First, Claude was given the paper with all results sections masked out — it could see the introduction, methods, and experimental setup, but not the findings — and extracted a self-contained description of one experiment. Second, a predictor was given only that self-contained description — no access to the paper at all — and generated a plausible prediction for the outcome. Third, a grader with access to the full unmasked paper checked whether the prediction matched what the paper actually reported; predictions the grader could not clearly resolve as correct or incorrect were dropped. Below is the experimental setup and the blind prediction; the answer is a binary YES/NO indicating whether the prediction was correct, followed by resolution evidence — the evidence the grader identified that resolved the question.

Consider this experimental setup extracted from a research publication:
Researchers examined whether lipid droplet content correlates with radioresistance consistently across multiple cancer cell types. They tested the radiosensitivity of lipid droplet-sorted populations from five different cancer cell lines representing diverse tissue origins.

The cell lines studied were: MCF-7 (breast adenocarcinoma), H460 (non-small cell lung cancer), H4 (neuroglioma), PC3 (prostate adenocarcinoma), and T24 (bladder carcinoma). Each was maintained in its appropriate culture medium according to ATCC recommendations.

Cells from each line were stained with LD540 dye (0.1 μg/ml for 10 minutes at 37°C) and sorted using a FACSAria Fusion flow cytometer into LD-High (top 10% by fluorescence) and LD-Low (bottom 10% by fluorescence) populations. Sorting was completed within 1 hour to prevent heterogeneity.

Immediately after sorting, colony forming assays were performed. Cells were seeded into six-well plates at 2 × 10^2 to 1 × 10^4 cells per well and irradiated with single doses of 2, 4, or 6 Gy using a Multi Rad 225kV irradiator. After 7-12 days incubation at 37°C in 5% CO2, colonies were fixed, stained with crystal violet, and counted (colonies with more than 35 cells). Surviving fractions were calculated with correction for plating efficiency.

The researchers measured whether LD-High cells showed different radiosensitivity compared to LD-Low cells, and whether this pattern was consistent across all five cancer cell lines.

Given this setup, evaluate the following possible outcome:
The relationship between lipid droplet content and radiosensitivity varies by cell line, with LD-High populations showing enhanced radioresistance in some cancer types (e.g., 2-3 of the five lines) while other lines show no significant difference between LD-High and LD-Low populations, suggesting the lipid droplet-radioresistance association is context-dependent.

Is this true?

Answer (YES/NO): NO